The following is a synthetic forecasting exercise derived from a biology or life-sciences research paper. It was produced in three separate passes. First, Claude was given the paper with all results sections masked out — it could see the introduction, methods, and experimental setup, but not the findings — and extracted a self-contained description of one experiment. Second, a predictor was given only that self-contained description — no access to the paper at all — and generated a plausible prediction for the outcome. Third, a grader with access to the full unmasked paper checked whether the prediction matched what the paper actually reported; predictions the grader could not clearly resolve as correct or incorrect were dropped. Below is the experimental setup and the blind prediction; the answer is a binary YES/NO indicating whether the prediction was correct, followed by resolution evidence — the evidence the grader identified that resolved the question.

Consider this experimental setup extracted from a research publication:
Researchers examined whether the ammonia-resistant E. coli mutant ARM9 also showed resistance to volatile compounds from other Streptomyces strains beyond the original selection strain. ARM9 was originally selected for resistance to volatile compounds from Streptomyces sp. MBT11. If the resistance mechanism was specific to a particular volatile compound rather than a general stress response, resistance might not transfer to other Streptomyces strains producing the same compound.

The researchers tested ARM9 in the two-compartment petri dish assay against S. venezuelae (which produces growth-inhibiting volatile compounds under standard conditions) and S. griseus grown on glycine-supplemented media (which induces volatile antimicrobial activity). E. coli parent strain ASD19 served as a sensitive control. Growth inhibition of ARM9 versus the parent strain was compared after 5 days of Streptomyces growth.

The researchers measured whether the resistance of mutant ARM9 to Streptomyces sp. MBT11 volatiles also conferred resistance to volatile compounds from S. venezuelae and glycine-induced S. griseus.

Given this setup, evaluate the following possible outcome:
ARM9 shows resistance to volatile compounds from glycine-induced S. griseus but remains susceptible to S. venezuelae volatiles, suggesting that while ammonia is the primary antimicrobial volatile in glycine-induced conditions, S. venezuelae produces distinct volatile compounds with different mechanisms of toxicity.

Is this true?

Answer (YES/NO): NO